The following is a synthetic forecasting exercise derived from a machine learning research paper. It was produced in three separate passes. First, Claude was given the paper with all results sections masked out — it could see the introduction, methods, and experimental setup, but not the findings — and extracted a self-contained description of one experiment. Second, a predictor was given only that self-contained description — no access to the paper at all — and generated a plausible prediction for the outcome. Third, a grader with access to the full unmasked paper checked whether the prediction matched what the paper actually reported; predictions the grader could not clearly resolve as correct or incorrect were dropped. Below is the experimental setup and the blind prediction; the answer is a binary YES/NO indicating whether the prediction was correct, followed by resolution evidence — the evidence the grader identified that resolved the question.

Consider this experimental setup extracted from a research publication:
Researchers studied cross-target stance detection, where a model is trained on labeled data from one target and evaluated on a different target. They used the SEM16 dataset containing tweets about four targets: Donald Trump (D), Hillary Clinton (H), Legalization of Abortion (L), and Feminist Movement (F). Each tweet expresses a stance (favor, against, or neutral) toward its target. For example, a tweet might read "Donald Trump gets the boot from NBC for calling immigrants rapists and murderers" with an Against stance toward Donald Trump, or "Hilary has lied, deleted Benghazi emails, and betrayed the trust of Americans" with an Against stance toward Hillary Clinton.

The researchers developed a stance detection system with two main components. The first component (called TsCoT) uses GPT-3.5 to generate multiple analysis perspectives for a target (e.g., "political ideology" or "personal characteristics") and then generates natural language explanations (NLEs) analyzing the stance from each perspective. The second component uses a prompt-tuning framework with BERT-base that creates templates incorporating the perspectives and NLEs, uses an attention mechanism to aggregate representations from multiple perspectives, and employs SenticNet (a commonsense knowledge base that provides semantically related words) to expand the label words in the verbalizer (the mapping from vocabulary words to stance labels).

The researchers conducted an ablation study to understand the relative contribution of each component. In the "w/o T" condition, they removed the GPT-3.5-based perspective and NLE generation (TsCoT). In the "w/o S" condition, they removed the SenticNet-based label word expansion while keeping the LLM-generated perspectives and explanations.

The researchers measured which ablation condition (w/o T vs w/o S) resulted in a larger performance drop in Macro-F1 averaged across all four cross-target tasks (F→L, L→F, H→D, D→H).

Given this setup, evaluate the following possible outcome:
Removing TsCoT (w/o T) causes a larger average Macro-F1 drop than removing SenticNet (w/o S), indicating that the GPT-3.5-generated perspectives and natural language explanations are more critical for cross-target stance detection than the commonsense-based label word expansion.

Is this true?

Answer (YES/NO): YES